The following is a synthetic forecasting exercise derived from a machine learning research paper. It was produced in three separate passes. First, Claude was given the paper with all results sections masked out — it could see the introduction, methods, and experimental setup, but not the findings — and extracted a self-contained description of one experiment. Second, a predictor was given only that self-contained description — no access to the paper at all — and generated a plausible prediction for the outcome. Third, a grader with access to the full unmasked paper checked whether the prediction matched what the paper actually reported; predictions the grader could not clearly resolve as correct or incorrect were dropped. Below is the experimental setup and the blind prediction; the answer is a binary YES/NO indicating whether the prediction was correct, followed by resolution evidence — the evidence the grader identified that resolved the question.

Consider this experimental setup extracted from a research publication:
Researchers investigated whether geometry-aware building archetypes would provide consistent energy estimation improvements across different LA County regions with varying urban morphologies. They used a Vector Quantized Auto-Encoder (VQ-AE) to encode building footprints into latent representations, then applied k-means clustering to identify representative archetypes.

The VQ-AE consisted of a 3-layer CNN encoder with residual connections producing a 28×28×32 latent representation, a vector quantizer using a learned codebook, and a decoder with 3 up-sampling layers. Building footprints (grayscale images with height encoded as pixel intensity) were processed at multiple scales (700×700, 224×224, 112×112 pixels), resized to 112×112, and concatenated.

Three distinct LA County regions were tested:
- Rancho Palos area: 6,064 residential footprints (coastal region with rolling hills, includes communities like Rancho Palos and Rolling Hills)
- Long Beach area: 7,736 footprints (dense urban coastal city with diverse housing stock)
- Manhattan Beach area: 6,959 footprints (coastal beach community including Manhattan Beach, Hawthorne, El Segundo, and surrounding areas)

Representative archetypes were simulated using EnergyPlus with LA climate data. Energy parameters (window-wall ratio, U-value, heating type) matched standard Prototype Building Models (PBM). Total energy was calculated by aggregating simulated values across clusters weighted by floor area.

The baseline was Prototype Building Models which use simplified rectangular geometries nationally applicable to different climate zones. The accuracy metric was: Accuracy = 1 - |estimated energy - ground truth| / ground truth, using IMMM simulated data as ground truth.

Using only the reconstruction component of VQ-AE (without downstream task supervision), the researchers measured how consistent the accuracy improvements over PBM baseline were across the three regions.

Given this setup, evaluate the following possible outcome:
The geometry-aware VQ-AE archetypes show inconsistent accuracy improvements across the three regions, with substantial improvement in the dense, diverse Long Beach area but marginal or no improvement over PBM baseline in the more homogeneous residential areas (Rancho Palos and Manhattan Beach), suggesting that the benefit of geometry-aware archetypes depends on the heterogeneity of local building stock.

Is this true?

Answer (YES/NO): NO